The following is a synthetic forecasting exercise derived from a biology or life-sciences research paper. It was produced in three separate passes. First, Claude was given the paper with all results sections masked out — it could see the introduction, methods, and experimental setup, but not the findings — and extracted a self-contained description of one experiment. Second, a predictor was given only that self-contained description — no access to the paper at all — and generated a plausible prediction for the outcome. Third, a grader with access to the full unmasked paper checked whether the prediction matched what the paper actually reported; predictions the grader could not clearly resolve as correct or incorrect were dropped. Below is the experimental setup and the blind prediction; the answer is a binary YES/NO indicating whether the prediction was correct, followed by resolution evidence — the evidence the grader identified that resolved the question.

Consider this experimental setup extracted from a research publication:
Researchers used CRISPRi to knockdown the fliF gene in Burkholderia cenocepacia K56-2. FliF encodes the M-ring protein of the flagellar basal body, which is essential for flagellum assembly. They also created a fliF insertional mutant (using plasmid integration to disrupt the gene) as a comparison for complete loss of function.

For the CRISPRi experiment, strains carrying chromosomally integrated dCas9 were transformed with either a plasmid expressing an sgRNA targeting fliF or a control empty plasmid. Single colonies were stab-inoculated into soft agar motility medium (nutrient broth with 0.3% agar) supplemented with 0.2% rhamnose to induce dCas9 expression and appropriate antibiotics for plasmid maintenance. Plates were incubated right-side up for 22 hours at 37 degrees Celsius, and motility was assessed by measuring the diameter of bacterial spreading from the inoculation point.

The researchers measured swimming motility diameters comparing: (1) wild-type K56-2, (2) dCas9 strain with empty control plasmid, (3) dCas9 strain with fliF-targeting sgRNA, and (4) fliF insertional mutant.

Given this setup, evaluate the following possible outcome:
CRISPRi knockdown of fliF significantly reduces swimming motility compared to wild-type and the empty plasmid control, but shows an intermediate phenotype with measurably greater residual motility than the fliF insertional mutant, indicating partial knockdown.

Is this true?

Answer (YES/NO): YES